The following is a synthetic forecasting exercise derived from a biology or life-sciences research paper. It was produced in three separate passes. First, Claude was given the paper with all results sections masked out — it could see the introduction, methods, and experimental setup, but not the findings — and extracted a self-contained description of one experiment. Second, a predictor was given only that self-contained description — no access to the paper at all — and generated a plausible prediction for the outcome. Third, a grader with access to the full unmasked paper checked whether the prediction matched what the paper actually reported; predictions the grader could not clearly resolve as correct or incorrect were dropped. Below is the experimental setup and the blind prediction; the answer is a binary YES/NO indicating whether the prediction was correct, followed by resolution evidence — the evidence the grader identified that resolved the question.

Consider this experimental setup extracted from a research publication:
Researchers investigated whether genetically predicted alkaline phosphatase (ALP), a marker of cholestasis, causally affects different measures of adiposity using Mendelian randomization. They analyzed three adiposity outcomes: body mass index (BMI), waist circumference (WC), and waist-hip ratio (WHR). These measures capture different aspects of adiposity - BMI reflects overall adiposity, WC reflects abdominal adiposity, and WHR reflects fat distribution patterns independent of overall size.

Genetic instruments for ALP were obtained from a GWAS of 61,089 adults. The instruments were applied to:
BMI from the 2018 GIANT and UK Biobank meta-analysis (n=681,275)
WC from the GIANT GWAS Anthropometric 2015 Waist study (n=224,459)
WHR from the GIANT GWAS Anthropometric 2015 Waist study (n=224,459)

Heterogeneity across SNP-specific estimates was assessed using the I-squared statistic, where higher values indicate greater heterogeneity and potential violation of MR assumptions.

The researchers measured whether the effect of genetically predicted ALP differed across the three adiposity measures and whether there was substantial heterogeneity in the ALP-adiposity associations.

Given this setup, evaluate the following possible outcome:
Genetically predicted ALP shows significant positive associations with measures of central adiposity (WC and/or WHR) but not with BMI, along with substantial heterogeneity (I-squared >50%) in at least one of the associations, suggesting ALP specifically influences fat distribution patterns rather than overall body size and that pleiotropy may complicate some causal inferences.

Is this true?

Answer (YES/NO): NO